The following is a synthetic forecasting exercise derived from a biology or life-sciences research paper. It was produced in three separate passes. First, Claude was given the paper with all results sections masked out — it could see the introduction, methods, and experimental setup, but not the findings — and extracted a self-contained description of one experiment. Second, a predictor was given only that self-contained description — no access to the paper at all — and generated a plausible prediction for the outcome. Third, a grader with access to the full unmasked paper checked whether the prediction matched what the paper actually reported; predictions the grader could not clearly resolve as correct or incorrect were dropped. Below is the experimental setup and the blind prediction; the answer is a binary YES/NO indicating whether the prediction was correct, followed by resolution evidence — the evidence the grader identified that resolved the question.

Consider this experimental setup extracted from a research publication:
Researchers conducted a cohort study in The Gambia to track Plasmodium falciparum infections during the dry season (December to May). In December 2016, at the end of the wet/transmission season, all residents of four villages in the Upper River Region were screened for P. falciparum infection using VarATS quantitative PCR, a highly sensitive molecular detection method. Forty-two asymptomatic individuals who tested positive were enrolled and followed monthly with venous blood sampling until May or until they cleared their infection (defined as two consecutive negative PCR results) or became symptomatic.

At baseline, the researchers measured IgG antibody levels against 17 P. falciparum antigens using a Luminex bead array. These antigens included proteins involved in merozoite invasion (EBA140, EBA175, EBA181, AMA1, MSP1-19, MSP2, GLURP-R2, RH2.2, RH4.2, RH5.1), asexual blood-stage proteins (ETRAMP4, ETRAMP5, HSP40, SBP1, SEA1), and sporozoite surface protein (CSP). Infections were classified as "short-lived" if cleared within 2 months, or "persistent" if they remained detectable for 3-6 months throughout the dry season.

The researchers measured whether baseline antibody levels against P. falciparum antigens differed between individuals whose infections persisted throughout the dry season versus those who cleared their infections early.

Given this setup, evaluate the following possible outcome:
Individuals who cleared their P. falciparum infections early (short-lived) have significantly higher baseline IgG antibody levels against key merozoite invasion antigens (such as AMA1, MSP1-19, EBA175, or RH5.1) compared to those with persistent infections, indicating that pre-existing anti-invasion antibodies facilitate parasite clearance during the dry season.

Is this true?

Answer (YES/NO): NO